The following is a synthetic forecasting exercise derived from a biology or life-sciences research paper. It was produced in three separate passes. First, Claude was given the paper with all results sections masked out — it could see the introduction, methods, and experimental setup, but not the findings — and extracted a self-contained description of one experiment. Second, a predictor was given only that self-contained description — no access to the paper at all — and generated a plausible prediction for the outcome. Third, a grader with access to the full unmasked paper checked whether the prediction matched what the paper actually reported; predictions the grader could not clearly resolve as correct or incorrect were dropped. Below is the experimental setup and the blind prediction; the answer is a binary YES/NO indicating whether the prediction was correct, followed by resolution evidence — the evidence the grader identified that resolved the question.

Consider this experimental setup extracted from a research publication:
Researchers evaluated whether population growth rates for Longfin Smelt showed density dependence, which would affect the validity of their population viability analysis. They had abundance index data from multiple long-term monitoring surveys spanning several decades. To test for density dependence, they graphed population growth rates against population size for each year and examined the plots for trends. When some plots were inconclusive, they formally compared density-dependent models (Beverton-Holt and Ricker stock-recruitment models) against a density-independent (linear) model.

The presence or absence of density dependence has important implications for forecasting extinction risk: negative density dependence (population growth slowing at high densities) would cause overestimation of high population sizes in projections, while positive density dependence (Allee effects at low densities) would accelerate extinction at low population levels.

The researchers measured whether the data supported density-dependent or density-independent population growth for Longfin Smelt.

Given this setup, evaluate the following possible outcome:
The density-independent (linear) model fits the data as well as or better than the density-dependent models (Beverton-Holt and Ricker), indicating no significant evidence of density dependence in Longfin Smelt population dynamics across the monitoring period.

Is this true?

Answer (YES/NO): YES